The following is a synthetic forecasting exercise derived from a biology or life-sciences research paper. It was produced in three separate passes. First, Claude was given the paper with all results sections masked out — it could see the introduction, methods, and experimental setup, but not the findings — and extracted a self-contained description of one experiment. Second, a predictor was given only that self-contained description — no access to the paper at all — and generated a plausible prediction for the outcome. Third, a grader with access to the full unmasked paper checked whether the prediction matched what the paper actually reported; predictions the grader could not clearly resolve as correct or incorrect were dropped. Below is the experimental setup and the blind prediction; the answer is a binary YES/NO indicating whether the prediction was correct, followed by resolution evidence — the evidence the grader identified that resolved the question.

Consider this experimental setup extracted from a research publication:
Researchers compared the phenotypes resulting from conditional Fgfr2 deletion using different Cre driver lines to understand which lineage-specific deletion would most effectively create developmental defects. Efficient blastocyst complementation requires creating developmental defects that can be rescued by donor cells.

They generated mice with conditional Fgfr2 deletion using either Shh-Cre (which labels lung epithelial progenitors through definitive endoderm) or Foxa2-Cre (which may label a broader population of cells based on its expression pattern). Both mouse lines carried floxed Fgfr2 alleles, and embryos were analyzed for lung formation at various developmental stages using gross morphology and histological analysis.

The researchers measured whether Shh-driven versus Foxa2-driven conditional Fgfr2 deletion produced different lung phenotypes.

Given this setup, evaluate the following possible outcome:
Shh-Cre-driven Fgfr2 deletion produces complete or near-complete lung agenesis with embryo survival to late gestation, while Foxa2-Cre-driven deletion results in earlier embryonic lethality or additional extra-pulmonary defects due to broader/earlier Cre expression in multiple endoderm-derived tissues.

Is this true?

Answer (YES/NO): NO